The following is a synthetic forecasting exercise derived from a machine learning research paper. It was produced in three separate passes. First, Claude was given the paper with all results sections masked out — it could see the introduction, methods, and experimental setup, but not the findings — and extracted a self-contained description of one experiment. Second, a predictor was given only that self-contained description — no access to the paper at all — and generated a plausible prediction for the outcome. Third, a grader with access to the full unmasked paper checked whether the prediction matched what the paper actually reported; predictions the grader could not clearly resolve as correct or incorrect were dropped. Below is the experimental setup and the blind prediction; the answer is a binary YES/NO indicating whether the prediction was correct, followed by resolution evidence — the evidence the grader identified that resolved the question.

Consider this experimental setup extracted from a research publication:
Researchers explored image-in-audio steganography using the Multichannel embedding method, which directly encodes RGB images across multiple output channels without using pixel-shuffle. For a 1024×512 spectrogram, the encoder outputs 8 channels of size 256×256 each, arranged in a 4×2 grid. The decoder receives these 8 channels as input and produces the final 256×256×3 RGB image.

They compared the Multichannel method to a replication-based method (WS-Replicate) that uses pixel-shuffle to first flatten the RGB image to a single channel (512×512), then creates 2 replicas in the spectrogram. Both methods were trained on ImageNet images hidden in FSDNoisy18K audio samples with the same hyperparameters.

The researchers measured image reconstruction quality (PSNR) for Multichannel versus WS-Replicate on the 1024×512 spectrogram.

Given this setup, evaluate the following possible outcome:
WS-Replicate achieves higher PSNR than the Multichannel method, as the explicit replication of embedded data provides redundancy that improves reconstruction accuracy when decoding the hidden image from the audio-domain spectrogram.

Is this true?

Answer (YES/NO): NO